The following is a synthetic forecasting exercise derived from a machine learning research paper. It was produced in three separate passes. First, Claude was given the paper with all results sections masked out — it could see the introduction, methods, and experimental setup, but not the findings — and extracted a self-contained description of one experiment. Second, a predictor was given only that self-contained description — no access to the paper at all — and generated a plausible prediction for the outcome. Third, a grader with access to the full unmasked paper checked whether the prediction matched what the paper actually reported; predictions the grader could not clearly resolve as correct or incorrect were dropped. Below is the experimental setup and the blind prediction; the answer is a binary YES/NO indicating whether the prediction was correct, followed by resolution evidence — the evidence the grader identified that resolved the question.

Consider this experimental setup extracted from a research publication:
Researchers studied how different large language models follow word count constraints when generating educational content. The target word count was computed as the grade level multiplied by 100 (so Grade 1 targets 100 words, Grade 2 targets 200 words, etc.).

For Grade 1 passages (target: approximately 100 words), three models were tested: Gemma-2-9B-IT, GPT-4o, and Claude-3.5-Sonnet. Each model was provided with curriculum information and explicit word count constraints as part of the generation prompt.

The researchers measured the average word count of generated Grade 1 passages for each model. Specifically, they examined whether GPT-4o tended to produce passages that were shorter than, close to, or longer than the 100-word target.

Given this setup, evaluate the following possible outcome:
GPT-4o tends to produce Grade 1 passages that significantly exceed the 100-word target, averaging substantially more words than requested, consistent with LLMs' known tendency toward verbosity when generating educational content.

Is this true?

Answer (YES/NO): NO